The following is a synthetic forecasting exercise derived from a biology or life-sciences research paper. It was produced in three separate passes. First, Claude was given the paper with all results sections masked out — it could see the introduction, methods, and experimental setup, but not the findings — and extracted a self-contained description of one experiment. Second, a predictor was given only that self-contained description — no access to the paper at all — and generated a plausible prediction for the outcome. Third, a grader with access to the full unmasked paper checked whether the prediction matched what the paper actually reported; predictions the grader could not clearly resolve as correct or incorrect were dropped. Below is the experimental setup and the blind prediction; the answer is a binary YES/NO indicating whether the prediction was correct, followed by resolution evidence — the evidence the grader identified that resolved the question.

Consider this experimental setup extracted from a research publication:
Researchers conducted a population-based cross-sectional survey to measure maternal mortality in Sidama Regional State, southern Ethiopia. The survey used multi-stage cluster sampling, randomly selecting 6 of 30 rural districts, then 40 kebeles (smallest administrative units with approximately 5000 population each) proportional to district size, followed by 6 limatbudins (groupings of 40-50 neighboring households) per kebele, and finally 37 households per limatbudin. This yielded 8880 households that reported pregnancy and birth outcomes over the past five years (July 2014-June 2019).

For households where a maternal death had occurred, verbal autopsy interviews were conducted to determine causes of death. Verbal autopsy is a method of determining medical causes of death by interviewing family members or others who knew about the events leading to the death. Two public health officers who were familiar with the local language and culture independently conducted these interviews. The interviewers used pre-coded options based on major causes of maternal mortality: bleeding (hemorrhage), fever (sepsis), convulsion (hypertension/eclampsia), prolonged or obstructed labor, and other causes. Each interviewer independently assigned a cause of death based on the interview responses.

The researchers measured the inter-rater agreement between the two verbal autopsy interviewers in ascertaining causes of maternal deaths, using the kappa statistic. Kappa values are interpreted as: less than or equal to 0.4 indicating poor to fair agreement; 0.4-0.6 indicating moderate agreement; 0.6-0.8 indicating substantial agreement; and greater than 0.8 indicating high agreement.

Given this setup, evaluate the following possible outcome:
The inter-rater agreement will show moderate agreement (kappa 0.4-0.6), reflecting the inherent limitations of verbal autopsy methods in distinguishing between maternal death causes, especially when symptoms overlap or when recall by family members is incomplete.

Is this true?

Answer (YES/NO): NO